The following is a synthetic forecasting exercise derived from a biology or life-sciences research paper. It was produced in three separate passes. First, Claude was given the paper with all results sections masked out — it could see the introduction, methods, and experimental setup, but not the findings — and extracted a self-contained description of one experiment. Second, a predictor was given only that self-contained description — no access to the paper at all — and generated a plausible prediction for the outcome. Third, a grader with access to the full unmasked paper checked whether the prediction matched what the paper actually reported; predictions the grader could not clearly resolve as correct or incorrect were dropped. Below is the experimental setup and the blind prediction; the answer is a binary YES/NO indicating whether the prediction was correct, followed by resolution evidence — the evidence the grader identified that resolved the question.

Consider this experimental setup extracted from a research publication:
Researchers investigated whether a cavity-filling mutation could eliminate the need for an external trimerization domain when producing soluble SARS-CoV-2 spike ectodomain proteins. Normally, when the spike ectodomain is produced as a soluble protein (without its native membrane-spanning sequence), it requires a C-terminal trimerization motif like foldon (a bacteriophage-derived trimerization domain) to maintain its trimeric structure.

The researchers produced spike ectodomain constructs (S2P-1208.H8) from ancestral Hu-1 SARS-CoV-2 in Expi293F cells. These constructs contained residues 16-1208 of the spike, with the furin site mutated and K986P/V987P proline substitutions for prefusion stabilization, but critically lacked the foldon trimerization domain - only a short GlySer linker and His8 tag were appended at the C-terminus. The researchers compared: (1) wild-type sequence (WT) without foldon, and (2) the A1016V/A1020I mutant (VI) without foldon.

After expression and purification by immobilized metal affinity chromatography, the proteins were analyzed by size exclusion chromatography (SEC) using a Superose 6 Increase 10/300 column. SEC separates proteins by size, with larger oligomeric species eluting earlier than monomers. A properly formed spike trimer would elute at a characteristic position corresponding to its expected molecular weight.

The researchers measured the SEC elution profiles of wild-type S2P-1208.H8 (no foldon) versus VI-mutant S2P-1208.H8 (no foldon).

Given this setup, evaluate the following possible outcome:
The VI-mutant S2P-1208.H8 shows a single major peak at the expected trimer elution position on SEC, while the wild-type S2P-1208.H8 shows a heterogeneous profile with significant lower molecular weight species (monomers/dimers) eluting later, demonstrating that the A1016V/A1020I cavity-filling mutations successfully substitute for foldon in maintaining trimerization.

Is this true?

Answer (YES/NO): NO